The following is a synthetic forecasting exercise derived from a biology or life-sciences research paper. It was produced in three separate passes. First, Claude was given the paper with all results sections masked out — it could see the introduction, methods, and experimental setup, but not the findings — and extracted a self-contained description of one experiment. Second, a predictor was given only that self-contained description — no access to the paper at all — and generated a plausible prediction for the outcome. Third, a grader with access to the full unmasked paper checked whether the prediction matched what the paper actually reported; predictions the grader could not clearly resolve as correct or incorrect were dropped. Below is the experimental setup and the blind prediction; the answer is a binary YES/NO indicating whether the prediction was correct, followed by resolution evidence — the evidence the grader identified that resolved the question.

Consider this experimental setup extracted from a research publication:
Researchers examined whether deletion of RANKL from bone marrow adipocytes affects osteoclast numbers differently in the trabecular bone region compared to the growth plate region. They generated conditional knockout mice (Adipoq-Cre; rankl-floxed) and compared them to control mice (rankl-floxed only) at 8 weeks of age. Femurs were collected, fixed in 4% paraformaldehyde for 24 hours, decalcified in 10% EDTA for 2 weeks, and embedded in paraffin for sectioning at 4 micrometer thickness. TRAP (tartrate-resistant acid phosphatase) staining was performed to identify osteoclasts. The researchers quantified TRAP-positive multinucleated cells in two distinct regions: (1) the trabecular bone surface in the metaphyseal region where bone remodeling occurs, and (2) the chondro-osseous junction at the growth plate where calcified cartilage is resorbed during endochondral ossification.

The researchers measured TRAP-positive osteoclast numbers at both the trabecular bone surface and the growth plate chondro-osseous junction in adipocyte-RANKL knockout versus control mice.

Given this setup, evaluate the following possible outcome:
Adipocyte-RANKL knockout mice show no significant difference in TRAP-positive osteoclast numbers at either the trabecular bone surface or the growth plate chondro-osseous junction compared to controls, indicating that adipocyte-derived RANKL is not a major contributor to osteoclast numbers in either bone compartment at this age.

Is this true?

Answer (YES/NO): NO